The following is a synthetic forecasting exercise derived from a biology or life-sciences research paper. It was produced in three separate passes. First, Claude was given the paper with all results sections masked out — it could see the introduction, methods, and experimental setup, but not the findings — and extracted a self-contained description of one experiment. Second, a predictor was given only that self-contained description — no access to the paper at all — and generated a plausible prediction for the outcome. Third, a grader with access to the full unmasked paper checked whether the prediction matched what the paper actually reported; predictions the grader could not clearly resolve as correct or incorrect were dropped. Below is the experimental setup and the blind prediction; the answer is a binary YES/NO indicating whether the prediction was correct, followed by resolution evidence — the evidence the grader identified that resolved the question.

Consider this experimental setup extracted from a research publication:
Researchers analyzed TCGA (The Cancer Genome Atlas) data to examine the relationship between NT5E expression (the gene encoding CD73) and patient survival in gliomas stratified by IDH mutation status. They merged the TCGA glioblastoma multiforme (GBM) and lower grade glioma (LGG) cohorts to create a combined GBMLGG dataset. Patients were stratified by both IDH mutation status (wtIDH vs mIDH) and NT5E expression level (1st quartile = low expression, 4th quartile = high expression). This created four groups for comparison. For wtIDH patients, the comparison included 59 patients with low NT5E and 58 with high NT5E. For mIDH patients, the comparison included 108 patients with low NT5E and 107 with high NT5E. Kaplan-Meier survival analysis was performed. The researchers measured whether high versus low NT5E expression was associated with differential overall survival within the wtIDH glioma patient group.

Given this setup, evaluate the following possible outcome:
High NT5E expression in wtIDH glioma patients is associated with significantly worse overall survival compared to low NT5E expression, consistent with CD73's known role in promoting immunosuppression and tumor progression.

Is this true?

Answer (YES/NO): NO